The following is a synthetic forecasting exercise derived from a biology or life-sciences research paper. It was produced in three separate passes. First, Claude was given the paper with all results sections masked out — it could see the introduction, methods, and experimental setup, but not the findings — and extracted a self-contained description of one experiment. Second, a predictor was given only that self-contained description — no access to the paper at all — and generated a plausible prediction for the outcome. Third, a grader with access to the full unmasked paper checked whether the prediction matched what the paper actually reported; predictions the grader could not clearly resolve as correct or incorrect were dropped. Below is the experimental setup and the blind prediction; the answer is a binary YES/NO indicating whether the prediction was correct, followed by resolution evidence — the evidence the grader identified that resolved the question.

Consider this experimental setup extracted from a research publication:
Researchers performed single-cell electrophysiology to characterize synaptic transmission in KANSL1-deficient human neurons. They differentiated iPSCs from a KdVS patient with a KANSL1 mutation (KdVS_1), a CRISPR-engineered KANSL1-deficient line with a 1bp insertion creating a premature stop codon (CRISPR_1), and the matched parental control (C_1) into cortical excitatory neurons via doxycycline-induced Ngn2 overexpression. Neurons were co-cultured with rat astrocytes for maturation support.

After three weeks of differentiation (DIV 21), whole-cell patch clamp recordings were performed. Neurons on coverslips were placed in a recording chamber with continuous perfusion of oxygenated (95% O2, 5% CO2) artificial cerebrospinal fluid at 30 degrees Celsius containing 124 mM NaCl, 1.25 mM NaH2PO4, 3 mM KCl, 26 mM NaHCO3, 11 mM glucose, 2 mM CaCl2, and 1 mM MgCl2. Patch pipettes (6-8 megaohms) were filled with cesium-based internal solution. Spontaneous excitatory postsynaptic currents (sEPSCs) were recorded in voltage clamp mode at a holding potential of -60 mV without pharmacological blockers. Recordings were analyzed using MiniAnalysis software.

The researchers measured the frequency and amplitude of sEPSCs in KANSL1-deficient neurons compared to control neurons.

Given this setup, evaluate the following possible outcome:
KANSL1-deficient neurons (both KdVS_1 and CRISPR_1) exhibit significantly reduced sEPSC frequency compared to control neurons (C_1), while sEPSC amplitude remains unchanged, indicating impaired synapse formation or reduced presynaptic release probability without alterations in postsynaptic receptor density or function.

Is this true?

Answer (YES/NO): NO